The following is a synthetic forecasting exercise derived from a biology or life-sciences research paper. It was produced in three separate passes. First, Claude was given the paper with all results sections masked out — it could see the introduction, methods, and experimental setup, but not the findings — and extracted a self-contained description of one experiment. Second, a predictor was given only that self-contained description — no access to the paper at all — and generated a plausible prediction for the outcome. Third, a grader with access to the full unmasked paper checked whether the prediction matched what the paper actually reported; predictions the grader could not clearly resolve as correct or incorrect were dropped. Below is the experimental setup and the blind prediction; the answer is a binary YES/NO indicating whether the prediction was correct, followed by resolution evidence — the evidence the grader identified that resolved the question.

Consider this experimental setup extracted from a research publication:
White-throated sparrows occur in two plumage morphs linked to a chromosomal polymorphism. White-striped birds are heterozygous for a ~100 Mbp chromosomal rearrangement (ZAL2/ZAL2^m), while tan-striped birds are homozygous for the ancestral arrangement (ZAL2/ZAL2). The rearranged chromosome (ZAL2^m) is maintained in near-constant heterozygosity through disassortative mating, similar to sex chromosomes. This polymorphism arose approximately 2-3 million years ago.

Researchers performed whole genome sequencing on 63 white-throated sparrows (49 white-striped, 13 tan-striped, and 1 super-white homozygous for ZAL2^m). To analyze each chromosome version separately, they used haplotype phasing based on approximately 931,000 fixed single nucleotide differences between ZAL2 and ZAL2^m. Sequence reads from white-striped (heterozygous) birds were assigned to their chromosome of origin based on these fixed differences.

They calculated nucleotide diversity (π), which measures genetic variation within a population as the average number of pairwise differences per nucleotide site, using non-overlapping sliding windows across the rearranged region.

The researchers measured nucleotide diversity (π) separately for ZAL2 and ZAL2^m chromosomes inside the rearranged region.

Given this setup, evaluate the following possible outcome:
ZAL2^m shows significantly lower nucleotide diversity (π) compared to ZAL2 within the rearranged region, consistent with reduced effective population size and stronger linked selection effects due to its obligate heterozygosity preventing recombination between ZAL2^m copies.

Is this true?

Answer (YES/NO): YES